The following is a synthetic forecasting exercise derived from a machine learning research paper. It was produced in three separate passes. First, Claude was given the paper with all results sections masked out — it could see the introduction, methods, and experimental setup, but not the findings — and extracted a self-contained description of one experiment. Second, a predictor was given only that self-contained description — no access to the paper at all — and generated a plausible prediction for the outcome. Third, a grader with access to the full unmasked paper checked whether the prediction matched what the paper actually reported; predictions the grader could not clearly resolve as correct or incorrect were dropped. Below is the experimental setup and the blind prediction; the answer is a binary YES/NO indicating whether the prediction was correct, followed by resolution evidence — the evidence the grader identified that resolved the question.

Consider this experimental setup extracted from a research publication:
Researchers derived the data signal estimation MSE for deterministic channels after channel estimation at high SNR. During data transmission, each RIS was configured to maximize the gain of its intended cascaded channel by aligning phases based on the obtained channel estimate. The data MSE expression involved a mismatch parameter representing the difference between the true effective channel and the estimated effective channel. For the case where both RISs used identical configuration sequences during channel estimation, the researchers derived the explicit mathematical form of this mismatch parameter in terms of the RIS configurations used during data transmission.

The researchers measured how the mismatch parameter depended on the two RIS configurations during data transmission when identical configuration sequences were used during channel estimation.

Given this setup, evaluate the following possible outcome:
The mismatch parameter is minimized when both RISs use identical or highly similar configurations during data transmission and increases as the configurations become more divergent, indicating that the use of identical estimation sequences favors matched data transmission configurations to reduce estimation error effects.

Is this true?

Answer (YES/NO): YES